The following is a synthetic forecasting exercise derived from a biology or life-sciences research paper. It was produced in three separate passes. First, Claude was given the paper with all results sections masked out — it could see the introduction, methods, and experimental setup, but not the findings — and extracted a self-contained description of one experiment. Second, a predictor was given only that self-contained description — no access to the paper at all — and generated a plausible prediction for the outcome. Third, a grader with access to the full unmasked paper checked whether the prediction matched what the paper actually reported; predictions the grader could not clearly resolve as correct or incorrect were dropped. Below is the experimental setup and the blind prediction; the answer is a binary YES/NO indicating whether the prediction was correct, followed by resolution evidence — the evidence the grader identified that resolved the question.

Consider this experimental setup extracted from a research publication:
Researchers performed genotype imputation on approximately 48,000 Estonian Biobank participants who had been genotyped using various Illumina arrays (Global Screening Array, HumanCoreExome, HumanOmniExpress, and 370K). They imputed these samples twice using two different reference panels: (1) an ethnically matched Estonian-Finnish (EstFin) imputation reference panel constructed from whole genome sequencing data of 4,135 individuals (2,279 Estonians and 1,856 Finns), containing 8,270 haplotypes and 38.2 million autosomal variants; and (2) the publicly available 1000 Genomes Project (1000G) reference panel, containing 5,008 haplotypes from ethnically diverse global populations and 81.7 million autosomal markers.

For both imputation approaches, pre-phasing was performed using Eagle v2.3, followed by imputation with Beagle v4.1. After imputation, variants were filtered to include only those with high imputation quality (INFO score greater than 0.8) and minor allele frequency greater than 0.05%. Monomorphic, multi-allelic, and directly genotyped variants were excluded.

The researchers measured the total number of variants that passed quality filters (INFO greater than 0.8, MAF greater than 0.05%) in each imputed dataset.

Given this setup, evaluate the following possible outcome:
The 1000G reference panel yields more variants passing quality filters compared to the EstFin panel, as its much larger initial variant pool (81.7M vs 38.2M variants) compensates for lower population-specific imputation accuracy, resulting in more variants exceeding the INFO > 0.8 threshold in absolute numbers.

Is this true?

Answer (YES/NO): NO